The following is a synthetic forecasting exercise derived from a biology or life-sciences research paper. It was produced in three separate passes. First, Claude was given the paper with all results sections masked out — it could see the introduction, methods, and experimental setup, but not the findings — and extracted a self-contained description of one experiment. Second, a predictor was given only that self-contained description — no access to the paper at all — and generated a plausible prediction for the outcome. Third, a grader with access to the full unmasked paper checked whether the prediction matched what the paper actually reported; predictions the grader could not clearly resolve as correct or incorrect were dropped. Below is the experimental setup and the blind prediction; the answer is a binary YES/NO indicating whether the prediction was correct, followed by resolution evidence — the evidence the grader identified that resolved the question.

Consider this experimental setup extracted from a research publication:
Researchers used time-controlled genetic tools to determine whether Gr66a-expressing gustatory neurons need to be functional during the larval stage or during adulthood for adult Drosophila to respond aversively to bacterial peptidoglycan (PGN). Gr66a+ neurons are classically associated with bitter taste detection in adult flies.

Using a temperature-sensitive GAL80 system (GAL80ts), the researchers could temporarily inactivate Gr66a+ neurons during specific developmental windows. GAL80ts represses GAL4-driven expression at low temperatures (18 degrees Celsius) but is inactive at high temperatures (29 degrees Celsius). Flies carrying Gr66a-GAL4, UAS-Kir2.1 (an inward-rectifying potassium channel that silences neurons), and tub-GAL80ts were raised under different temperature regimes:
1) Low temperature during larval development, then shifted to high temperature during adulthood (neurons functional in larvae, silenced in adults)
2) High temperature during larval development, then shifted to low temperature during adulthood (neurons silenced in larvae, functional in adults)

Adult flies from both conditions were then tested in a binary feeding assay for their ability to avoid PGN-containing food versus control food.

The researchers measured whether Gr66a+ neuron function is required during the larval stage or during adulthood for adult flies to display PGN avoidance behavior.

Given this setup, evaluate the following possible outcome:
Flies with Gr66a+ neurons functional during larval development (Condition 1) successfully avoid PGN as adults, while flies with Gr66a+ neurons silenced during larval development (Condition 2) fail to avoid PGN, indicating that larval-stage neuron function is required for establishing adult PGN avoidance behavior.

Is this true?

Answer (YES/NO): YES